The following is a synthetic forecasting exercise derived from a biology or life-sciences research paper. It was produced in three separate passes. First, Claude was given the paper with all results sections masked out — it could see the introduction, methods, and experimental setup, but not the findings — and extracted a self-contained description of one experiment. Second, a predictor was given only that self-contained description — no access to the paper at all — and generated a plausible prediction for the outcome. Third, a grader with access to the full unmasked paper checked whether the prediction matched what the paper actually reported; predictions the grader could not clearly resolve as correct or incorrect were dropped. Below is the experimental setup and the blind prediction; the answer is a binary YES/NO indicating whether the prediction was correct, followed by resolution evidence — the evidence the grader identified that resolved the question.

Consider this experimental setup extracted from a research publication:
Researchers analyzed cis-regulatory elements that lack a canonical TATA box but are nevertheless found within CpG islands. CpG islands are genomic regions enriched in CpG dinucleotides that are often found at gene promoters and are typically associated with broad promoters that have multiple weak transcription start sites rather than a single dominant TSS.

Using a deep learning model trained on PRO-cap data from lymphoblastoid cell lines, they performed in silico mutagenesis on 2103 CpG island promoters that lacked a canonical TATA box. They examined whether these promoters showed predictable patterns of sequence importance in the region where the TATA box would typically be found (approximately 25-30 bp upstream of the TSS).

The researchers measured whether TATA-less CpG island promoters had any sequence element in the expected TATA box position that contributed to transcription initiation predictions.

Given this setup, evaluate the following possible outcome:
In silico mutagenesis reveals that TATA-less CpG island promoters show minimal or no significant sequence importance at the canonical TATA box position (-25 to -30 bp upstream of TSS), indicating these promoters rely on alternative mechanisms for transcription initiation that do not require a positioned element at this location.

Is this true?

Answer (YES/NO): NO